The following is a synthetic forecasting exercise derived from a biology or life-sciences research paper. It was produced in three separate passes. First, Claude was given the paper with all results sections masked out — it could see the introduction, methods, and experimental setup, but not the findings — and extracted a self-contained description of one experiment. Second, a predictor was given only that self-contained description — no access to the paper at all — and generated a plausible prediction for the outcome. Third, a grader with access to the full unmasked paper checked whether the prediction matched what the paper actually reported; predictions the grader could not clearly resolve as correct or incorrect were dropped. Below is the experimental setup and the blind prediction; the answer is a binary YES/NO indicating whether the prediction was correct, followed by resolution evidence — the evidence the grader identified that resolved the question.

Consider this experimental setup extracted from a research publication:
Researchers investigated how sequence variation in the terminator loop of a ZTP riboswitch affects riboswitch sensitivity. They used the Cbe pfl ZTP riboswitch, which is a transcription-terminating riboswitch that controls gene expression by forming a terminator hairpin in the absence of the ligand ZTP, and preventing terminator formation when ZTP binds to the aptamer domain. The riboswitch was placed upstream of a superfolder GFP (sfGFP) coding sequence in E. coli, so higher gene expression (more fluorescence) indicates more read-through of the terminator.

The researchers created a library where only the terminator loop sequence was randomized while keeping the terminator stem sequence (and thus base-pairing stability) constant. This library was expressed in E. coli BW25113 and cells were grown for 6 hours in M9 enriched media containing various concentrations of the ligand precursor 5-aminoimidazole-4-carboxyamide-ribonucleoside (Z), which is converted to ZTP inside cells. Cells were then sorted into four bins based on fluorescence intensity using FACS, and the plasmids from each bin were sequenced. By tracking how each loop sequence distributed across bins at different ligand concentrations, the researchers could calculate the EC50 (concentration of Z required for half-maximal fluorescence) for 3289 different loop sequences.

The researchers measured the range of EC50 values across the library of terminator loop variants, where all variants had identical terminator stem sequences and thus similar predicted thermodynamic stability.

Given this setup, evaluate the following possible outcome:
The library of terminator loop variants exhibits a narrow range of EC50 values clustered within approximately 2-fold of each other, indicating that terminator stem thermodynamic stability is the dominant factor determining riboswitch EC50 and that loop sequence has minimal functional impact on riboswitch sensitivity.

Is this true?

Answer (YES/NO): NO